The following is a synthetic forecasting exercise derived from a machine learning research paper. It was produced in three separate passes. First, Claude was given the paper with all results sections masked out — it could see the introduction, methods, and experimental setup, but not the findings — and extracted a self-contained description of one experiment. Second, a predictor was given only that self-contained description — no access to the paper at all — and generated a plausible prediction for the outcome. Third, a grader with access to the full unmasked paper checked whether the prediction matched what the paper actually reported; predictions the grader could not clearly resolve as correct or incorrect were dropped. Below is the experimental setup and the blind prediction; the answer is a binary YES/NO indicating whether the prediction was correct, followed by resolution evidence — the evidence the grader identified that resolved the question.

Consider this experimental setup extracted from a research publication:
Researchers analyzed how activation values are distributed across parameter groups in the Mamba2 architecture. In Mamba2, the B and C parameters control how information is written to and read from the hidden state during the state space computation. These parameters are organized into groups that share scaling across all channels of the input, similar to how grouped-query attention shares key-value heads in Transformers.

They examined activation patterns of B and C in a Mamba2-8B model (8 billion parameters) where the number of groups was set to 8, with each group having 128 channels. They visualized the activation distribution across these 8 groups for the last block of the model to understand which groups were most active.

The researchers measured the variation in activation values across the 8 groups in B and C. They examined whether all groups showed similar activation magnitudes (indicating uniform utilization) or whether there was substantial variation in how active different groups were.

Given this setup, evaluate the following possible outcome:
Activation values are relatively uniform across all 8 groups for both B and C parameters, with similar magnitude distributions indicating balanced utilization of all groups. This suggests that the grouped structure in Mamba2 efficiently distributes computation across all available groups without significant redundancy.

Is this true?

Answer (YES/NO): NO